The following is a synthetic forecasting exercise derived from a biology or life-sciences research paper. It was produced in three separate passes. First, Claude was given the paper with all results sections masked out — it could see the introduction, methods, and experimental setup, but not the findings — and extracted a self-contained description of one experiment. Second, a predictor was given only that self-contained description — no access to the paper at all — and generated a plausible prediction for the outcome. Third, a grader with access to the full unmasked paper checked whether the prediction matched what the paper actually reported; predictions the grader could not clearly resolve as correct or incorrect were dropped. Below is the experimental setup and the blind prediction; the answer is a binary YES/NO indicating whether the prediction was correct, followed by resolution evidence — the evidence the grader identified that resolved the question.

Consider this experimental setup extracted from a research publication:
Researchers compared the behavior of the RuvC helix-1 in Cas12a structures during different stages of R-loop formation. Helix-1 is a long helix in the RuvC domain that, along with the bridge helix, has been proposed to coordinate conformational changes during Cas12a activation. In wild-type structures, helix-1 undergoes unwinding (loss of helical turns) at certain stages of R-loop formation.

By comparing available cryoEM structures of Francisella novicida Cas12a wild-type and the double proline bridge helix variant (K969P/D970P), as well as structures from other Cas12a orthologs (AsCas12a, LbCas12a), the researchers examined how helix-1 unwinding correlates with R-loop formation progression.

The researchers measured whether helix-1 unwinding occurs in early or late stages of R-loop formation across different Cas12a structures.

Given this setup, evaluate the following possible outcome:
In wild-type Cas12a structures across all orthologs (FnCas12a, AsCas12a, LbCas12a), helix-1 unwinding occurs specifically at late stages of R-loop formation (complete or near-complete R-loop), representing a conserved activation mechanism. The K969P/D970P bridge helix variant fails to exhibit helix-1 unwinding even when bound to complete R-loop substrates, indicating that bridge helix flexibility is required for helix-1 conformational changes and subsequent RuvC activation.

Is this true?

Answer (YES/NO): NO